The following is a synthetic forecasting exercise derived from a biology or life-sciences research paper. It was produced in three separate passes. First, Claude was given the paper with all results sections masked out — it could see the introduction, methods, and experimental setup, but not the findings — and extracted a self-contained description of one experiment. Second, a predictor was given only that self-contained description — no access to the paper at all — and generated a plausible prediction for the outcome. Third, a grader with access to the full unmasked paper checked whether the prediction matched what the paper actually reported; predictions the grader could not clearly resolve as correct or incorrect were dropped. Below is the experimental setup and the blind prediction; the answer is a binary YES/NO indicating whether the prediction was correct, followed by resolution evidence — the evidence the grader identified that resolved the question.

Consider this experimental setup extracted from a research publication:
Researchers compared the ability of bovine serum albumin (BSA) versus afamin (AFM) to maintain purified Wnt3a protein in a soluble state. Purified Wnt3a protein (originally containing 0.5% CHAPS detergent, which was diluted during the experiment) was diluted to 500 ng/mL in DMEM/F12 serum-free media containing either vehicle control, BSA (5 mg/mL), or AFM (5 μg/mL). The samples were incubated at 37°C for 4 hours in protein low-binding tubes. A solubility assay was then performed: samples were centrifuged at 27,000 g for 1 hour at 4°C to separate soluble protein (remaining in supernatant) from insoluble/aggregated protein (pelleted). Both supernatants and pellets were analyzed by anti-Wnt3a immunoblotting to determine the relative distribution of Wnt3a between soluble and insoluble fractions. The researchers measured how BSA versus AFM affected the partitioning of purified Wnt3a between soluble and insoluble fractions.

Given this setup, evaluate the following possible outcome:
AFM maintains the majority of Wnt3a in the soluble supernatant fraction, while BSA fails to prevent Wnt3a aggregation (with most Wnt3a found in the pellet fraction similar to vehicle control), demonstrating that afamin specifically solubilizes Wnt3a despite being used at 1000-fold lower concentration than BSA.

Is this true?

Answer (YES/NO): NO